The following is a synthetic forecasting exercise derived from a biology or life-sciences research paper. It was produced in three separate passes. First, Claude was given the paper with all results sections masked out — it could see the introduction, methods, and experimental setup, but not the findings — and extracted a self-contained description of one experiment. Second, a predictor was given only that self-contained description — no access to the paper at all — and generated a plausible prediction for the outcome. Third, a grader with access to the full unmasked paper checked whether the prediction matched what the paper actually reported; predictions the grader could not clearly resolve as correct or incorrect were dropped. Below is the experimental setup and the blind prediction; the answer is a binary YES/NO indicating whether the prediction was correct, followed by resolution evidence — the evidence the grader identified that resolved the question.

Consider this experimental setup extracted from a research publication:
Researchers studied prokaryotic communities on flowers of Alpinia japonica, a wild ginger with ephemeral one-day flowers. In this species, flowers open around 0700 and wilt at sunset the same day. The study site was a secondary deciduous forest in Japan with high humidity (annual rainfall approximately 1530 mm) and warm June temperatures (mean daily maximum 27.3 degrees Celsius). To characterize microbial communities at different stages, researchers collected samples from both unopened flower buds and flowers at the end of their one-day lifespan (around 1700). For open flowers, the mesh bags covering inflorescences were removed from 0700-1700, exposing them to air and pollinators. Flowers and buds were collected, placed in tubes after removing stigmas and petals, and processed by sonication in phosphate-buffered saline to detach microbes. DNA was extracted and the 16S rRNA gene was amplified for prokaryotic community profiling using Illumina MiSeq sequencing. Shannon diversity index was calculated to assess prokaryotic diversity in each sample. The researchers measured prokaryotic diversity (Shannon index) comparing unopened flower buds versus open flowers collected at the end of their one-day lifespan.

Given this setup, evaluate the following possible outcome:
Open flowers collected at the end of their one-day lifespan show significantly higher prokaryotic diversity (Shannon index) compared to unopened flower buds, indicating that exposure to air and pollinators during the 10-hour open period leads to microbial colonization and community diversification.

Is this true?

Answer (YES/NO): NO